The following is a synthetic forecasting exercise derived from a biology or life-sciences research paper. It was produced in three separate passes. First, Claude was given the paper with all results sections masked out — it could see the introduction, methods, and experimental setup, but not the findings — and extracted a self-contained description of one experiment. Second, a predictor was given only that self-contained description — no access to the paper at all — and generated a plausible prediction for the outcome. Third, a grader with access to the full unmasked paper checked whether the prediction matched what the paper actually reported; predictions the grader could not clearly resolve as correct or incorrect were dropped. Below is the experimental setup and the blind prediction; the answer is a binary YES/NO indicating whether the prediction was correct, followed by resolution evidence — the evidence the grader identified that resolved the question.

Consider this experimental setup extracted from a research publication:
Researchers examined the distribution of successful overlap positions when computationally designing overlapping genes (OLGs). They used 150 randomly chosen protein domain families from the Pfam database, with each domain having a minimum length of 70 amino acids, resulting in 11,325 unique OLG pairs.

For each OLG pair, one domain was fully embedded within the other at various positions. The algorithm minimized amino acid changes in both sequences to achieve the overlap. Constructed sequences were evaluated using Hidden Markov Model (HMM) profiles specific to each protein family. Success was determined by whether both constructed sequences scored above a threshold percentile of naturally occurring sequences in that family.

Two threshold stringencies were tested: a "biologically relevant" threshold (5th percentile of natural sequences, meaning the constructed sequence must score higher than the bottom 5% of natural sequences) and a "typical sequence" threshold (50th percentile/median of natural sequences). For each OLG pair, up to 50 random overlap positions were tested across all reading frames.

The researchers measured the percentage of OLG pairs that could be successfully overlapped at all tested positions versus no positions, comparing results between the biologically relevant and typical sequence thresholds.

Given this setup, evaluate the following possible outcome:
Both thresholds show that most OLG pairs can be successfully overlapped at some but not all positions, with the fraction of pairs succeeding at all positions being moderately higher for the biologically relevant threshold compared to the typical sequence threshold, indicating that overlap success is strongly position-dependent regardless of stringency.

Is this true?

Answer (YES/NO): NO